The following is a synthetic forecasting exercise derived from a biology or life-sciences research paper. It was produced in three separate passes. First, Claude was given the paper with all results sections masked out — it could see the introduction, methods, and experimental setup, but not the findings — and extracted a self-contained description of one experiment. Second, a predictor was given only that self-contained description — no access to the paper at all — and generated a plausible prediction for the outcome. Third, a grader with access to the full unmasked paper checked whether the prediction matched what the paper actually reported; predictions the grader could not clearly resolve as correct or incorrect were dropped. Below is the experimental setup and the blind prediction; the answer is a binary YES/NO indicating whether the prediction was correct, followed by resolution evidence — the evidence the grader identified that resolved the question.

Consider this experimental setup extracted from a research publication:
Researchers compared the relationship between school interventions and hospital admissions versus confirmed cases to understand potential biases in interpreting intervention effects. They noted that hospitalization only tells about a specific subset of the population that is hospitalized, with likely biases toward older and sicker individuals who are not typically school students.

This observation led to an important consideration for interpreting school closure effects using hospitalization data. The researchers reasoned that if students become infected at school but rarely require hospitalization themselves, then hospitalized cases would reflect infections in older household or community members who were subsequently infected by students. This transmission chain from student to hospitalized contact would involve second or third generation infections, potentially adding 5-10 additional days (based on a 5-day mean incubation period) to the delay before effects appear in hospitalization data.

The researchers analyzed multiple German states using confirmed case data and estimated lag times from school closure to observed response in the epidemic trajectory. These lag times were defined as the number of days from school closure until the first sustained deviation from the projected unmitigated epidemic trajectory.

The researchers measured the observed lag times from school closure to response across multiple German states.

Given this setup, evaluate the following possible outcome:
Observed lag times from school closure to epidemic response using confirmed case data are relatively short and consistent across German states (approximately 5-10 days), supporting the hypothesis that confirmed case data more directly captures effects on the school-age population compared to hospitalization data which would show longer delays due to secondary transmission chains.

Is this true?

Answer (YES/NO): YES